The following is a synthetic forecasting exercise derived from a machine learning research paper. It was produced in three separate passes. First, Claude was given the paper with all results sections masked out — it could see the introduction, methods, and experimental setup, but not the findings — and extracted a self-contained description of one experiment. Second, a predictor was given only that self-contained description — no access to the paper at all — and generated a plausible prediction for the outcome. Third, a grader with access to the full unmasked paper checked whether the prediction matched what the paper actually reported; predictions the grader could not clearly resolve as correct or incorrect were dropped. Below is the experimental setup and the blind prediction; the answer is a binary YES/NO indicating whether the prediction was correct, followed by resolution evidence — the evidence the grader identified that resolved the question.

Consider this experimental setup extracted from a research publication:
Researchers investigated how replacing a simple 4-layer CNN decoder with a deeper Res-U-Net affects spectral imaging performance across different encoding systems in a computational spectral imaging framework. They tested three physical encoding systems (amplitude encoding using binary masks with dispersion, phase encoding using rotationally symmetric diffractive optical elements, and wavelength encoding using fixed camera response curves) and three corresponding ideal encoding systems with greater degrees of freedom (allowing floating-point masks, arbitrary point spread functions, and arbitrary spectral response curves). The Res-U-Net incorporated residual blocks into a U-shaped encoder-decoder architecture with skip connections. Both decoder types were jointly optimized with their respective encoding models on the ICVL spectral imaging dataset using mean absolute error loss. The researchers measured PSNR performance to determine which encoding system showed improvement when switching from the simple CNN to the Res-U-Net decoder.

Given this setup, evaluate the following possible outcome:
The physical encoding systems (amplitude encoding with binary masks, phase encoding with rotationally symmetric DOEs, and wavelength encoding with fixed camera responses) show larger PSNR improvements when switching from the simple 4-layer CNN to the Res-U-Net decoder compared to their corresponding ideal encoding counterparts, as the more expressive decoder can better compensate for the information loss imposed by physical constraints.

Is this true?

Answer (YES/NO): NO